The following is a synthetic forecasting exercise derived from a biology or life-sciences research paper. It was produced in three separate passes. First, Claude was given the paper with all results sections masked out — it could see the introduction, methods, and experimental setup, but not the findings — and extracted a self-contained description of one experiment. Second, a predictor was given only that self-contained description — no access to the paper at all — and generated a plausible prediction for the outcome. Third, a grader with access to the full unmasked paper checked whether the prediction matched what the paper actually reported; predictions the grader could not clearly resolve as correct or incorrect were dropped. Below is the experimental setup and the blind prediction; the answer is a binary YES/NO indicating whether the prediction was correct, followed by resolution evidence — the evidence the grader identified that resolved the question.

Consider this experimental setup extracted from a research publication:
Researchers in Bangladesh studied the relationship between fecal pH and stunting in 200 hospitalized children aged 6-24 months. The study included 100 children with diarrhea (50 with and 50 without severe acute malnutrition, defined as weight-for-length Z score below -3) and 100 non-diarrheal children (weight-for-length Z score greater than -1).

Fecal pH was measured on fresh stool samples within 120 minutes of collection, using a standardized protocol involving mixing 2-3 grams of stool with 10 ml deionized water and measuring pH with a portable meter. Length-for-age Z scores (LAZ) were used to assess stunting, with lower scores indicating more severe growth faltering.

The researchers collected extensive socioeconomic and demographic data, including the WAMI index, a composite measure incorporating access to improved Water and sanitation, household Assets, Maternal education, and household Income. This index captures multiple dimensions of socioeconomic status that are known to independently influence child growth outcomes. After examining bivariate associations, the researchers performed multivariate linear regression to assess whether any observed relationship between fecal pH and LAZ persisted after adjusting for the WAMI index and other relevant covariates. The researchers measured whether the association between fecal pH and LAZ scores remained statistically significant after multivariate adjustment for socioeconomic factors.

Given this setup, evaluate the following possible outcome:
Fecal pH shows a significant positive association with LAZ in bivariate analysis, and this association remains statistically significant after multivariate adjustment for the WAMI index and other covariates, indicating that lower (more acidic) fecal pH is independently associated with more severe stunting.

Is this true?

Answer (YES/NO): NO